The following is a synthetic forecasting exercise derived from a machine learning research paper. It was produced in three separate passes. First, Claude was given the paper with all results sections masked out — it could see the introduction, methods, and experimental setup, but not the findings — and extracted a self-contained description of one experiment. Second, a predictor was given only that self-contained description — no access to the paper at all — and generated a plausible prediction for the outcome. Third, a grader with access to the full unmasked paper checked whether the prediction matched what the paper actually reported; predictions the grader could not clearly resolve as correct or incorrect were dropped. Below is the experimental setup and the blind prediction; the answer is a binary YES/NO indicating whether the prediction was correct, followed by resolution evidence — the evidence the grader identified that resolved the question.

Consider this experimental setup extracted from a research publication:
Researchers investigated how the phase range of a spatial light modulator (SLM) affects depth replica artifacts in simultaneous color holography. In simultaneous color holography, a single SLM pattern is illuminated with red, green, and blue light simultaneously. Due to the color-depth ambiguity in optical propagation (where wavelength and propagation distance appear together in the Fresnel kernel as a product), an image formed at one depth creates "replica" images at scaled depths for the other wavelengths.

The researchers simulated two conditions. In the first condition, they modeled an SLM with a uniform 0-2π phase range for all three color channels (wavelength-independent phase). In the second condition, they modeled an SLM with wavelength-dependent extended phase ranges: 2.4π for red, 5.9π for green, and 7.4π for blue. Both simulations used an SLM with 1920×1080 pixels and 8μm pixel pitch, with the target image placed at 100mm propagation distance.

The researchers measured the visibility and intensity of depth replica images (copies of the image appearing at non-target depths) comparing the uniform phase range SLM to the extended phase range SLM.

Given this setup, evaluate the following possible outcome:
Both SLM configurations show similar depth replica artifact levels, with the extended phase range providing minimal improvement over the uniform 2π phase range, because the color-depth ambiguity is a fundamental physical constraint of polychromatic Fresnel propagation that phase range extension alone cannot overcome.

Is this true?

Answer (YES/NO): NO